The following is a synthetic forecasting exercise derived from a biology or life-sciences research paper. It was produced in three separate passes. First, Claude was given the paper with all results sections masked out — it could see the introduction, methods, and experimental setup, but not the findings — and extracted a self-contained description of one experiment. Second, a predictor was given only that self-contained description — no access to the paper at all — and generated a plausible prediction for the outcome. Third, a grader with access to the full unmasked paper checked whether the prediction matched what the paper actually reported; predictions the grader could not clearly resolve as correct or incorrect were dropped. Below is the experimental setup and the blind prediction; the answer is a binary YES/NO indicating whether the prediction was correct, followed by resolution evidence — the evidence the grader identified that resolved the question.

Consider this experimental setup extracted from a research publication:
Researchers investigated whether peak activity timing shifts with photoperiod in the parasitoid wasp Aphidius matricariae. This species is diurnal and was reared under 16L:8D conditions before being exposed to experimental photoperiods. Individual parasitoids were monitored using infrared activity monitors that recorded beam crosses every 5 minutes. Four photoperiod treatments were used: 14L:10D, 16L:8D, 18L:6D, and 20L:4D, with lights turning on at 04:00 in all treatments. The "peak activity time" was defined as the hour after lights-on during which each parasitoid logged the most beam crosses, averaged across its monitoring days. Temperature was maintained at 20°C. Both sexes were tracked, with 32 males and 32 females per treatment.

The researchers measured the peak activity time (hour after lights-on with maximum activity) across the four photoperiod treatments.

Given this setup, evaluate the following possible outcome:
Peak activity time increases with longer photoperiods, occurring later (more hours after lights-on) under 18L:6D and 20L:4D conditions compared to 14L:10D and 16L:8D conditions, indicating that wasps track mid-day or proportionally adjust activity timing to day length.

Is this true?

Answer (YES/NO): YES